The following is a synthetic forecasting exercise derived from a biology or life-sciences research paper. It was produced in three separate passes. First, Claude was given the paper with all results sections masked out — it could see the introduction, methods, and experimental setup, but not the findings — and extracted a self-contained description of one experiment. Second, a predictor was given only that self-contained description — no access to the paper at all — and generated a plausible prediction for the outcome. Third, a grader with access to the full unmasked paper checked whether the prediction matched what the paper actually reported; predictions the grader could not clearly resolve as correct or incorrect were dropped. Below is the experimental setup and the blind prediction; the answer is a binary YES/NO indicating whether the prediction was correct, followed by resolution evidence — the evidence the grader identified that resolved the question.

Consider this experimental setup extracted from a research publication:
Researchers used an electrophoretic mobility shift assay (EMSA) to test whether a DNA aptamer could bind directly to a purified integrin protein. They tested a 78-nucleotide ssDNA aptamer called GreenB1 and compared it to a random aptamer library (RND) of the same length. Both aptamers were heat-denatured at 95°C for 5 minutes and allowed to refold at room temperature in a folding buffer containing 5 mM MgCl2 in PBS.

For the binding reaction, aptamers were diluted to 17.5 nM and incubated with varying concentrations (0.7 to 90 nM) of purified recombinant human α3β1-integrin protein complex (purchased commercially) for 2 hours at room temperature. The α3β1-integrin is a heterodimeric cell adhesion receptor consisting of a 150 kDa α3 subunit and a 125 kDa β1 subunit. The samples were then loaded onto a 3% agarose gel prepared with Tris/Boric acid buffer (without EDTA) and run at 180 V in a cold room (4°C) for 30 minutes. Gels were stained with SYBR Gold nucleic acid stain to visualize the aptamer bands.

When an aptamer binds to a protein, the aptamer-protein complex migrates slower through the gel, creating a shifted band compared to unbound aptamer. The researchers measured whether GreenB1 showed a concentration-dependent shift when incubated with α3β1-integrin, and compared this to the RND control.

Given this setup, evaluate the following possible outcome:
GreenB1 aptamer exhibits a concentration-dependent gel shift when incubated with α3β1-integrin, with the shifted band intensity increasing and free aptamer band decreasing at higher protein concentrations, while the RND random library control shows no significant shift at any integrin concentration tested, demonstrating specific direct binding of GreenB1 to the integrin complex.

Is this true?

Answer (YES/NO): YES